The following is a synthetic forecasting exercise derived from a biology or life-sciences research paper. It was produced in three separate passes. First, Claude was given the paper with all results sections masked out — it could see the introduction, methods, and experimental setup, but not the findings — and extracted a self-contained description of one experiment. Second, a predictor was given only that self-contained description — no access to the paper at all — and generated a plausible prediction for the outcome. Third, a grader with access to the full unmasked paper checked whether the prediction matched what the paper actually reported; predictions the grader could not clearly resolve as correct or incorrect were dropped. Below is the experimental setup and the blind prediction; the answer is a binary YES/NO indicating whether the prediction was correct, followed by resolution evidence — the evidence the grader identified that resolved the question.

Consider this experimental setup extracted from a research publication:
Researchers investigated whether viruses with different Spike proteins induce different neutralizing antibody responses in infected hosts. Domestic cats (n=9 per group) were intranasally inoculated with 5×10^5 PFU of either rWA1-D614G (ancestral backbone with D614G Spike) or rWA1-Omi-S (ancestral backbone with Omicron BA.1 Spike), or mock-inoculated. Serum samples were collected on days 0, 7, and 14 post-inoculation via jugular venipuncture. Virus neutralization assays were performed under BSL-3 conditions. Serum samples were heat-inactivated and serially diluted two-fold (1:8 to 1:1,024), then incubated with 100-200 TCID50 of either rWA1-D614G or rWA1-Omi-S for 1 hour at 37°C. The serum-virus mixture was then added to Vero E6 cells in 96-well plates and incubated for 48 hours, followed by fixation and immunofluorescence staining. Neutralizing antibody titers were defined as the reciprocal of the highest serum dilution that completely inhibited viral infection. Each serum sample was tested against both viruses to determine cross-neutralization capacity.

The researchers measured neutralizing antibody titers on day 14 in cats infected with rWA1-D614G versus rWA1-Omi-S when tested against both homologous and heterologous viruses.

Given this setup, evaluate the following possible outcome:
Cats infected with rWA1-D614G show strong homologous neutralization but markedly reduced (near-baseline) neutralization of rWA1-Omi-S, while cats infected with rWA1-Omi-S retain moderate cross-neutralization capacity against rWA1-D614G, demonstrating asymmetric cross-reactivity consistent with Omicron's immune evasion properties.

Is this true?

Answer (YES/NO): NO